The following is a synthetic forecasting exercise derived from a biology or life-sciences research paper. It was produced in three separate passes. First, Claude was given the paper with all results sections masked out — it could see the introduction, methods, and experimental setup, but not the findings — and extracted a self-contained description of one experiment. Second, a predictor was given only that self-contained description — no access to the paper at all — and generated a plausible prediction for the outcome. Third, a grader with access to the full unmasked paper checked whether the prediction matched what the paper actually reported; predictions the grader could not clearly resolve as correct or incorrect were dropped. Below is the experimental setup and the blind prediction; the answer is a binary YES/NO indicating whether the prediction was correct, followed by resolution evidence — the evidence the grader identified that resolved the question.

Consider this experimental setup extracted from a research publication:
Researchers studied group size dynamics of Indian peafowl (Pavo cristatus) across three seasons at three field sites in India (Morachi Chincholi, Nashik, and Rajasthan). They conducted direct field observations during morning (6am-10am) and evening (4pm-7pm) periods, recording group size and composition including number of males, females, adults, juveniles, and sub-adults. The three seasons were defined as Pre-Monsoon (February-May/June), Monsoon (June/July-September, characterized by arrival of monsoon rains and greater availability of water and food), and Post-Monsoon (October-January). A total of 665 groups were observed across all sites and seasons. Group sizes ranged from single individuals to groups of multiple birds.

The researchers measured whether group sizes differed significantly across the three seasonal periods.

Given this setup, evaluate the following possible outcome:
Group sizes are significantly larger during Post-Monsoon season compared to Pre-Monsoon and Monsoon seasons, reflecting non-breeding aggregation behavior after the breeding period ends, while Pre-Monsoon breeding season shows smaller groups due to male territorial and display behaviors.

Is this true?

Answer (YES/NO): NO